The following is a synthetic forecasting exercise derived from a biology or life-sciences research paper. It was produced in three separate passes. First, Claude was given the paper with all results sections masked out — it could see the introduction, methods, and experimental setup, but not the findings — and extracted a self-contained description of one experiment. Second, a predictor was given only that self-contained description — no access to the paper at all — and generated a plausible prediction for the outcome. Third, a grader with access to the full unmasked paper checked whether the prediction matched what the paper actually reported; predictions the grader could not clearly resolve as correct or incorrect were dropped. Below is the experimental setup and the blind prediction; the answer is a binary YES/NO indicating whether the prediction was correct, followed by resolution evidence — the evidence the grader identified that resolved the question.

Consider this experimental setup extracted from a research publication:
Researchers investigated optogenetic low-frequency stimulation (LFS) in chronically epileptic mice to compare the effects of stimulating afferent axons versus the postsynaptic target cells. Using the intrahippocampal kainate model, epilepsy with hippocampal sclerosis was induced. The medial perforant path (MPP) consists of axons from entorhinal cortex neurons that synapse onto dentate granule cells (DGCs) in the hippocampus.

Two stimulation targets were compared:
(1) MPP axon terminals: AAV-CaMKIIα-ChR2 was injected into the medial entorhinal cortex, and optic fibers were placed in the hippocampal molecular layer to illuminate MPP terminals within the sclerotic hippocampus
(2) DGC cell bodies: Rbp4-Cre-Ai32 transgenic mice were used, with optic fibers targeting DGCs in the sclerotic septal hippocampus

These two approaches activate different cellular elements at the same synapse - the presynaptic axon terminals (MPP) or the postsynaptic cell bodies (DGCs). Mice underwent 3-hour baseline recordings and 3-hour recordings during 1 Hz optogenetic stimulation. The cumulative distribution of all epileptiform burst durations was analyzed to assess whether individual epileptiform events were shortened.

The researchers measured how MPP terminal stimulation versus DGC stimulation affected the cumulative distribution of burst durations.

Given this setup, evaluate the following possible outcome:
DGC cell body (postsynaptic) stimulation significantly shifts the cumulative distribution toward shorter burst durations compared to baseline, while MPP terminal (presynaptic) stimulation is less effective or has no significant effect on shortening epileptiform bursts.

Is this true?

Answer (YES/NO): NO